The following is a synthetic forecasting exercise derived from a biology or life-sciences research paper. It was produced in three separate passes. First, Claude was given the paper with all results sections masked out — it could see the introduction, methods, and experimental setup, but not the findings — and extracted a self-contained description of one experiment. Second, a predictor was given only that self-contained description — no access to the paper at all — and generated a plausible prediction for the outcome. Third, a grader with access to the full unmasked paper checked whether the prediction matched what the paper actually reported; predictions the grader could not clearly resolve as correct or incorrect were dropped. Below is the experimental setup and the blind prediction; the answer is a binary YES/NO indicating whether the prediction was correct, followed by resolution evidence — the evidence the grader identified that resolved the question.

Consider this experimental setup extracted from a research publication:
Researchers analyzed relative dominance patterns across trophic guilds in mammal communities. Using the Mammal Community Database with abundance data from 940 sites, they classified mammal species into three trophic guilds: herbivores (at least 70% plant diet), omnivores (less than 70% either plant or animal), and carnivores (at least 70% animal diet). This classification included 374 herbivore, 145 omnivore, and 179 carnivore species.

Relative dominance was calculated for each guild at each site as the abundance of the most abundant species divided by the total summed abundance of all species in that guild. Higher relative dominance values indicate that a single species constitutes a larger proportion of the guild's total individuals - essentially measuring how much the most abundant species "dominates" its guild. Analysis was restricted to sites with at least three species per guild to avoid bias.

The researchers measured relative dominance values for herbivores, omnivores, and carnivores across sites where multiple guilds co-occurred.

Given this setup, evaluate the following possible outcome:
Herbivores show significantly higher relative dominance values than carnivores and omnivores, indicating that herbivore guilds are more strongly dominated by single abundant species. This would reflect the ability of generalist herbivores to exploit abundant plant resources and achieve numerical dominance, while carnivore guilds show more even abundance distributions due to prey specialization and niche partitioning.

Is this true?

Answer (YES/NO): NO